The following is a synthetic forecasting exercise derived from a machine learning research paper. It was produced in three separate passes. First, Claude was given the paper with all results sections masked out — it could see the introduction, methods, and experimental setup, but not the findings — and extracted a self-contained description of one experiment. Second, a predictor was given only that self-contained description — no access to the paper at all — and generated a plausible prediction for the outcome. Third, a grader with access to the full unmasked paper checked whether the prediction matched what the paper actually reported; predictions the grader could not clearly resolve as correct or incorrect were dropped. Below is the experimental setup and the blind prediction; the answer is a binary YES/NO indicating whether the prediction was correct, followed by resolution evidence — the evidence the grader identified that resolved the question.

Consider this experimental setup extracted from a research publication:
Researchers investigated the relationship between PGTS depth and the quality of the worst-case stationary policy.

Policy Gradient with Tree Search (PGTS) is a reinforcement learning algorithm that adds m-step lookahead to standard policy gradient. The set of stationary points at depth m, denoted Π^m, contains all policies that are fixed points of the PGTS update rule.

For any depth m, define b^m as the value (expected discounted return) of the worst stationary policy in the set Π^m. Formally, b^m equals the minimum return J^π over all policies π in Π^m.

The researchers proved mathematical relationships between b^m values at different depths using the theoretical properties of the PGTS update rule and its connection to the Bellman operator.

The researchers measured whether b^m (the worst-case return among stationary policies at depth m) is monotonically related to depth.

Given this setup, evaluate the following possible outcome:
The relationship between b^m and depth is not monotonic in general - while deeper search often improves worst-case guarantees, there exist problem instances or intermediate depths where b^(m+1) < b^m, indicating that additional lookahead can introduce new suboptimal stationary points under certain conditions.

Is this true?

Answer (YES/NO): NO